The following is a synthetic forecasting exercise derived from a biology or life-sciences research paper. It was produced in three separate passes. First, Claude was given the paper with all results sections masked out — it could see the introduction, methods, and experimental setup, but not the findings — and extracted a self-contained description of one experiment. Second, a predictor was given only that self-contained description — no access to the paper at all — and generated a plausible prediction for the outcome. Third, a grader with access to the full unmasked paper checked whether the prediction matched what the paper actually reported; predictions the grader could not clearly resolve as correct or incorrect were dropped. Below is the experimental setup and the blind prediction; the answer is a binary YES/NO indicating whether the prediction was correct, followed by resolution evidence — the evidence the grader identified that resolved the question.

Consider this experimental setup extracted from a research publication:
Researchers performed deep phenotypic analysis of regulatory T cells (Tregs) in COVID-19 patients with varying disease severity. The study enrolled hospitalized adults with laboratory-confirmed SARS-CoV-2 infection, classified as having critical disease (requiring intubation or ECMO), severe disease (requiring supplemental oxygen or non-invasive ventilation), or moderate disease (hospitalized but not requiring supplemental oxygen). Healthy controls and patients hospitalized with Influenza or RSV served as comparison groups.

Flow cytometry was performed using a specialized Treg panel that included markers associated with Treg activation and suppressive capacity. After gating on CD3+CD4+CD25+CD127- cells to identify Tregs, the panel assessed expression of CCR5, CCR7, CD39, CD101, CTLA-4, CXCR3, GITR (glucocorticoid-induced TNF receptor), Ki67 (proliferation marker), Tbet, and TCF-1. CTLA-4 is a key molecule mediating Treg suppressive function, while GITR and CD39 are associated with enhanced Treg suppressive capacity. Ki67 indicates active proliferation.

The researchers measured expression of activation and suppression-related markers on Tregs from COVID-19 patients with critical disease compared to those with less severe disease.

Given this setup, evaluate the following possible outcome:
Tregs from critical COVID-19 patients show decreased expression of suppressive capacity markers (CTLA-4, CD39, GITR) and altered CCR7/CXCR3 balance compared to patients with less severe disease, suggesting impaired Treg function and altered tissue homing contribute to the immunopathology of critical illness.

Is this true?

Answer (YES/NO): NO